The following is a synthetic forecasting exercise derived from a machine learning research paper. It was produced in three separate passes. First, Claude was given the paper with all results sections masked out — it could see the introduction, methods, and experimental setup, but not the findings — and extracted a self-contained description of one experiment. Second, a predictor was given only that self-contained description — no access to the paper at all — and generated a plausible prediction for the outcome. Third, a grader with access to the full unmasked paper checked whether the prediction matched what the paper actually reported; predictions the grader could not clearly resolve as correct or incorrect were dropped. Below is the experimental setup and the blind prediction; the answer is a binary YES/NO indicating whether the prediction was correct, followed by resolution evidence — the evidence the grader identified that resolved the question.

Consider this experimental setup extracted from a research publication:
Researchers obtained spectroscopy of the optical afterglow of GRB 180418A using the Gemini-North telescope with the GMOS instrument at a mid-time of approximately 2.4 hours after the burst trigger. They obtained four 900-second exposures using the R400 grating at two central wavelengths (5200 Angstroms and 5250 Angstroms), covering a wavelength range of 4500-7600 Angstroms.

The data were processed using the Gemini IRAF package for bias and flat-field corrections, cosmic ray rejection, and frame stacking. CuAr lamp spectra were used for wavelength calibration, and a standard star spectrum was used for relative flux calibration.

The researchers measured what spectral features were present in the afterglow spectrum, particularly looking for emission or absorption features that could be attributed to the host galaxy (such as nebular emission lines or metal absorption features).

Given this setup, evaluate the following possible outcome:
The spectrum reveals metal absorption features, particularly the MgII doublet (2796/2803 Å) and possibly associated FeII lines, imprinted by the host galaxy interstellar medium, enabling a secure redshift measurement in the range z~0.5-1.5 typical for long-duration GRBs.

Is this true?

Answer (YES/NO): NO